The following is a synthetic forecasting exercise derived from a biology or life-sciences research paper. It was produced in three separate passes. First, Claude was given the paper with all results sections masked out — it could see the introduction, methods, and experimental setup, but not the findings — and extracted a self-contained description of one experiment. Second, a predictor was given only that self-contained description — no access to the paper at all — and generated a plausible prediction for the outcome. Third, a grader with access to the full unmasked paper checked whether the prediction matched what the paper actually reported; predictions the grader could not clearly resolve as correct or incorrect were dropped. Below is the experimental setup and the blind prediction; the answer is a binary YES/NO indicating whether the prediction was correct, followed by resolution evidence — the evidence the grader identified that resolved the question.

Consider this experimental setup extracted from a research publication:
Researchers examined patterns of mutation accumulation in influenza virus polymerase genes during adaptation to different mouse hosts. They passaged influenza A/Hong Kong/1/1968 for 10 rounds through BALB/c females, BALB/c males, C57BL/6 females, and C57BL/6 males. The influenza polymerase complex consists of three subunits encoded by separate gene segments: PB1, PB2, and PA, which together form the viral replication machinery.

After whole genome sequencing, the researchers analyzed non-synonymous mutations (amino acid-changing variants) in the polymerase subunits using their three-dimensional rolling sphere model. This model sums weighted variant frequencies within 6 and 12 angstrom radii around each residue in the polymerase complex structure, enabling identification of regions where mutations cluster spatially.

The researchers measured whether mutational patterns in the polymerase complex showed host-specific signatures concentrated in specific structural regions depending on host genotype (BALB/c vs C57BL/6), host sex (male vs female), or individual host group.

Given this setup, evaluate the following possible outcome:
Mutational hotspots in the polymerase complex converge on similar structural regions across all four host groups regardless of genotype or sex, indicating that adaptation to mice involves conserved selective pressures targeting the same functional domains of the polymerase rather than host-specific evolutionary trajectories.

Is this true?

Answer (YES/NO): NO